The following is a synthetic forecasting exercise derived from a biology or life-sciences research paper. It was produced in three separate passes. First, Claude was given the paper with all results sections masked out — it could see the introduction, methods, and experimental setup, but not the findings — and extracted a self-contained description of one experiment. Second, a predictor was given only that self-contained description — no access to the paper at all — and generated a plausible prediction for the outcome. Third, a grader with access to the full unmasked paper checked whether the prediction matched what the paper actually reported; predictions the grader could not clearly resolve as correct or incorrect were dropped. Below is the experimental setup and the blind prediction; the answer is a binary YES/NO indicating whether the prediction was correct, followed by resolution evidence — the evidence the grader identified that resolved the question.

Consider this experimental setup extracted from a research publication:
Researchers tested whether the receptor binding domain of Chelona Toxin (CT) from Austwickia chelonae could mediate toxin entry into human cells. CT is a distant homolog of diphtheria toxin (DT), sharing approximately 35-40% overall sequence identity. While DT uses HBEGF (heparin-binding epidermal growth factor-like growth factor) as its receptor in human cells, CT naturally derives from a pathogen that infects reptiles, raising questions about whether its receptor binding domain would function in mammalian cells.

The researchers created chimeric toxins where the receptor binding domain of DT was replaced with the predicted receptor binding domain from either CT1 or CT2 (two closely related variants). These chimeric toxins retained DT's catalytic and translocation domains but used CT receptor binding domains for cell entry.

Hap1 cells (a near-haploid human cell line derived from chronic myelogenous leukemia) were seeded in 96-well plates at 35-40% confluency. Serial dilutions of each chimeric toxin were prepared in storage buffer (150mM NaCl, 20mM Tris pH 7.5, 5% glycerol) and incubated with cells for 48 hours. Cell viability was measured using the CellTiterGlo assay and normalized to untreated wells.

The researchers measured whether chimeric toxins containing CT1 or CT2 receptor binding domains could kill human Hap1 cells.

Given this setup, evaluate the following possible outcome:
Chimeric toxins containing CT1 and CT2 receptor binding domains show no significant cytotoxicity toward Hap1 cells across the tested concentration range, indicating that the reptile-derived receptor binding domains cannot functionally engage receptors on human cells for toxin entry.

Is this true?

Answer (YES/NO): NO